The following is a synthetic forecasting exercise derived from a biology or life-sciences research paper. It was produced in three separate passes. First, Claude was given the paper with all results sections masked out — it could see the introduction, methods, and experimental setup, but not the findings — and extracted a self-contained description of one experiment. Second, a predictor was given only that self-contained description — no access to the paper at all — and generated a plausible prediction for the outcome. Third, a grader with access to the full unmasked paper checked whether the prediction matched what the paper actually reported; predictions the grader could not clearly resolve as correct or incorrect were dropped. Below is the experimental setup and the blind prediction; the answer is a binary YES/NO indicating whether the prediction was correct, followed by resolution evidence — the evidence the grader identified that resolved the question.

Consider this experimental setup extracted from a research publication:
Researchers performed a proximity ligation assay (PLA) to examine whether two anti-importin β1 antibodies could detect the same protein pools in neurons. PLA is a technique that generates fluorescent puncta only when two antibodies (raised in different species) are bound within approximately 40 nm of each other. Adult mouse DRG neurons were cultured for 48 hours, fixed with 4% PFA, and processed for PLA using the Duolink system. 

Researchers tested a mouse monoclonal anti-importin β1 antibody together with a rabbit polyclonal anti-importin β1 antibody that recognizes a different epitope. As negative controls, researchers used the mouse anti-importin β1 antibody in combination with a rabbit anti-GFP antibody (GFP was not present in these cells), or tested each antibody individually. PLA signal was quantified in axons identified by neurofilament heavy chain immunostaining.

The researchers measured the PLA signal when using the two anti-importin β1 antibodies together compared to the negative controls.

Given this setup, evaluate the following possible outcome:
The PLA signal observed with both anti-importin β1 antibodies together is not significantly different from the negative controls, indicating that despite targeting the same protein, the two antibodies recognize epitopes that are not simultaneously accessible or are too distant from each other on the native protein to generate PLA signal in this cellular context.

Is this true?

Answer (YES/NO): NO